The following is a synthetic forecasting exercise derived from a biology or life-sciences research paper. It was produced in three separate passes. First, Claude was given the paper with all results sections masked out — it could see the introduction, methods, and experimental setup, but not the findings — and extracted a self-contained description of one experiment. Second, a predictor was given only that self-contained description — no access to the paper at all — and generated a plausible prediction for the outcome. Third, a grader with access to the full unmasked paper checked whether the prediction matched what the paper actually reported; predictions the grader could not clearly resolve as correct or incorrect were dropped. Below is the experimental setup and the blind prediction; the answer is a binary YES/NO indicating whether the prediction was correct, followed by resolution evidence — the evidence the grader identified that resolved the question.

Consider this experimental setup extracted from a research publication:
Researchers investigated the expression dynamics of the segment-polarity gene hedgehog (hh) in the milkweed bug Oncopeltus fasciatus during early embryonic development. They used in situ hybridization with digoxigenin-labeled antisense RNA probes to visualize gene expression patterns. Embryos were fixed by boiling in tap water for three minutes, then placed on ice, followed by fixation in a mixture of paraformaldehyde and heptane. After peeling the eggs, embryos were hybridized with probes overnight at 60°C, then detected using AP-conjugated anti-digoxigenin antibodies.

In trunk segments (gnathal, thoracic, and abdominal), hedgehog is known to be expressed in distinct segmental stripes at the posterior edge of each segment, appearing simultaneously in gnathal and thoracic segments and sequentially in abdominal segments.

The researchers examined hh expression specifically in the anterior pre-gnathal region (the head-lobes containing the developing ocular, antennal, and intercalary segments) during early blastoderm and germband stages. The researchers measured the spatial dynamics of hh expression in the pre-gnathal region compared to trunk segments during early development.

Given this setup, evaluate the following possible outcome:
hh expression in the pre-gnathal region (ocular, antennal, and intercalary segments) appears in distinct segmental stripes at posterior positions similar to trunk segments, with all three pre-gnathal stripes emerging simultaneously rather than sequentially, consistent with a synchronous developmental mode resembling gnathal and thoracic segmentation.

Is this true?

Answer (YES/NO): NO